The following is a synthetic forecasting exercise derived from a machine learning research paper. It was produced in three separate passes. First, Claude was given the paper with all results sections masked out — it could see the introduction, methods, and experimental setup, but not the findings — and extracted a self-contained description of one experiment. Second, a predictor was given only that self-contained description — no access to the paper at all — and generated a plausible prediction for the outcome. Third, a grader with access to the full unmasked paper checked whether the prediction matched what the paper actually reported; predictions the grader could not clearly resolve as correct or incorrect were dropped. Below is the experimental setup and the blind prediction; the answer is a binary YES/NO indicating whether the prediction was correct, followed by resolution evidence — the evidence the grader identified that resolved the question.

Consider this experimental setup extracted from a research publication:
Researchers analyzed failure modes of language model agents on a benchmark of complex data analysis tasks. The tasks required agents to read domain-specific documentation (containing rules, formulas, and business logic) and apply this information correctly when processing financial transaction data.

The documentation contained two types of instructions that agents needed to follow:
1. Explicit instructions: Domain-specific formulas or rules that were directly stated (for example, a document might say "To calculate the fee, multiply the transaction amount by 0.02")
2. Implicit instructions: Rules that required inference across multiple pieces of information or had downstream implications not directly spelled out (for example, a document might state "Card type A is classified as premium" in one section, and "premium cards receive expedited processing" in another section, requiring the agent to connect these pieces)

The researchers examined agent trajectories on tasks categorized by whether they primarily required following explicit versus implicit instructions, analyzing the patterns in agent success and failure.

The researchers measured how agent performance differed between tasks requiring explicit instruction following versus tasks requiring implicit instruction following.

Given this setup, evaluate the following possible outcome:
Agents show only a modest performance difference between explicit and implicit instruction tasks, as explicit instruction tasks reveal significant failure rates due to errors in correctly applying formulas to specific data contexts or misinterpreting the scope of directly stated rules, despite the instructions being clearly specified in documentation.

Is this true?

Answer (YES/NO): NO